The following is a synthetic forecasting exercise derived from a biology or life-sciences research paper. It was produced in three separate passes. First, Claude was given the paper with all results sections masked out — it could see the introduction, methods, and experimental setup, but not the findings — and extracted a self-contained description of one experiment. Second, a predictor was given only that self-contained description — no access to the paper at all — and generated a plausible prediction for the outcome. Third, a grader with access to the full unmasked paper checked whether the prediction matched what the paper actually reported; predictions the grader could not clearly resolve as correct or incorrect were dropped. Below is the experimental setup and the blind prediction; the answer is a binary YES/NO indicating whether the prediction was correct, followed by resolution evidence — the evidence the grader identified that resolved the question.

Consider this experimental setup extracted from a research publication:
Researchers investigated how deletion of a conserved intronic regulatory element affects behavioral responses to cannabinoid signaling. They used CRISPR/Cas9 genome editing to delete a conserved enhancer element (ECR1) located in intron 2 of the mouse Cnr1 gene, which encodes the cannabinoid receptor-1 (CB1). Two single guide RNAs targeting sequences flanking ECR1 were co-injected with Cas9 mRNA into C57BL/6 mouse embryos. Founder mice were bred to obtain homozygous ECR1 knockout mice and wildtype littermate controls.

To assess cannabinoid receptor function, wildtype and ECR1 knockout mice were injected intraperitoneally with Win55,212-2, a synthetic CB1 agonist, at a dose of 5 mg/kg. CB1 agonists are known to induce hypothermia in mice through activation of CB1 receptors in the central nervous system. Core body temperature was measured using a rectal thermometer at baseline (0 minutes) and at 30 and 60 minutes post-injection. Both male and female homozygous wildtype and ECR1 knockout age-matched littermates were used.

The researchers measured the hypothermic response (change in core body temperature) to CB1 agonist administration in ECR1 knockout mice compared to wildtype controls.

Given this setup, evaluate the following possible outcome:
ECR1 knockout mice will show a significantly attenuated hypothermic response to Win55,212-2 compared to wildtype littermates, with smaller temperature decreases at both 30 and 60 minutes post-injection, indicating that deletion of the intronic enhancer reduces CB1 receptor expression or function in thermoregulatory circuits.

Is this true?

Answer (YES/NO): YES